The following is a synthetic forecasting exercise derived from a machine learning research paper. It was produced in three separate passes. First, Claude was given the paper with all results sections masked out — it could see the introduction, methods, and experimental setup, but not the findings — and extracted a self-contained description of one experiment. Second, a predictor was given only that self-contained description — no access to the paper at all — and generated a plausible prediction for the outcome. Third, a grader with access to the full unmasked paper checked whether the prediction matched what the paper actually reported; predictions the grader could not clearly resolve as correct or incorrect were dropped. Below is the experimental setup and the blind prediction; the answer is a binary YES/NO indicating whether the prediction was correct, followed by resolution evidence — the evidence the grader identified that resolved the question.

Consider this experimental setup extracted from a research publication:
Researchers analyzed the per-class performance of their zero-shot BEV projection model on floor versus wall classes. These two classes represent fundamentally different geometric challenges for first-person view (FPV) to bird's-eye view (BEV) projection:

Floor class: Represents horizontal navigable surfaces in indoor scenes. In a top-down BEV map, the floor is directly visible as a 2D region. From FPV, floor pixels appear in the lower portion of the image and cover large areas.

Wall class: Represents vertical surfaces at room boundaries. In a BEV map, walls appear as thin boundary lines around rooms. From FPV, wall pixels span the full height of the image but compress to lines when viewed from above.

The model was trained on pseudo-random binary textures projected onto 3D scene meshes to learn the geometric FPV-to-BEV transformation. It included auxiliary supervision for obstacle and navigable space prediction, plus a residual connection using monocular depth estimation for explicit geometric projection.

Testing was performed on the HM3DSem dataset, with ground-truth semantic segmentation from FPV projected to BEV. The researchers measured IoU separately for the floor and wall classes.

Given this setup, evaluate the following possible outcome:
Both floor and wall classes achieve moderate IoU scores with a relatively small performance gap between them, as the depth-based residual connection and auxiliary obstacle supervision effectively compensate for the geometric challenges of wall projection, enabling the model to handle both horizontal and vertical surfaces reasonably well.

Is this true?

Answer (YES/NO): NO